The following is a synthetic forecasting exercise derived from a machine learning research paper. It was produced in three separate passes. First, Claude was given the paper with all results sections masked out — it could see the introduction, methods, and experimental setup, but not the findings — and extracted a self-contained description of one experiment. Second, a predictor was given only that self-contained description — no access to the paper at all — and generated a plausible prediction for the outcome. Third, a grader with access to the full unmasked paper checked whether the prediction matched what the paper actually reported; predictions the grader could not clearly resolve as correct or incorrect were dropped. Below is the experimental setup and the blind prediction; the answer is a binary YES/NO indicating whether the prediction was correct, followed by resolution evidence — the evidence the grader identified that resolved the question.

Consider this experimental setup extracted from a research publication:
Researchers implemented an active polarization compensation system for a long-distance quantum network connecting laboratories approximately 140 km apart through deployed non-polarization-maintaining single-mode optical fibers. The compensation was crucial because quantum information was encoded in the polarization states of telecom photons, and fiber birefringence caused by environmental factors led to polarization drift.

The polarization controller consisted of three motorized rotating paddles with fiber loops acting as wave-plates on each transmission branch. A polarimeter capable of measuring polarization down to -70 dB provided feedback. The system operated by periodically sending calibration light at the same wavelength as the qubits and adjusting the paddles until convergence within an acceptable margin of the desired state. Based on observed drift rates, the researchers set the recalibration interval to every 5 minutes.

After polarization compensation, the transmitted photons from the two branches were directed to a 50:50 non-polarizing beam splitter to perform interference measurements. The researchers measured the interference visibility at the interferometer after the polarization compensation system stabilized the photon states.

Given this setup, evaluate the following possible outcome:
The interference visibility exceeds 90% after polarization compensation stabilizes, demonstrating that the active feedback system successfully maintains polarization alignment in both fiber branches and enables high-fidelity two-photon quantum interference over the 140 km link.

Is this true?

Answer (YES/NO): NO